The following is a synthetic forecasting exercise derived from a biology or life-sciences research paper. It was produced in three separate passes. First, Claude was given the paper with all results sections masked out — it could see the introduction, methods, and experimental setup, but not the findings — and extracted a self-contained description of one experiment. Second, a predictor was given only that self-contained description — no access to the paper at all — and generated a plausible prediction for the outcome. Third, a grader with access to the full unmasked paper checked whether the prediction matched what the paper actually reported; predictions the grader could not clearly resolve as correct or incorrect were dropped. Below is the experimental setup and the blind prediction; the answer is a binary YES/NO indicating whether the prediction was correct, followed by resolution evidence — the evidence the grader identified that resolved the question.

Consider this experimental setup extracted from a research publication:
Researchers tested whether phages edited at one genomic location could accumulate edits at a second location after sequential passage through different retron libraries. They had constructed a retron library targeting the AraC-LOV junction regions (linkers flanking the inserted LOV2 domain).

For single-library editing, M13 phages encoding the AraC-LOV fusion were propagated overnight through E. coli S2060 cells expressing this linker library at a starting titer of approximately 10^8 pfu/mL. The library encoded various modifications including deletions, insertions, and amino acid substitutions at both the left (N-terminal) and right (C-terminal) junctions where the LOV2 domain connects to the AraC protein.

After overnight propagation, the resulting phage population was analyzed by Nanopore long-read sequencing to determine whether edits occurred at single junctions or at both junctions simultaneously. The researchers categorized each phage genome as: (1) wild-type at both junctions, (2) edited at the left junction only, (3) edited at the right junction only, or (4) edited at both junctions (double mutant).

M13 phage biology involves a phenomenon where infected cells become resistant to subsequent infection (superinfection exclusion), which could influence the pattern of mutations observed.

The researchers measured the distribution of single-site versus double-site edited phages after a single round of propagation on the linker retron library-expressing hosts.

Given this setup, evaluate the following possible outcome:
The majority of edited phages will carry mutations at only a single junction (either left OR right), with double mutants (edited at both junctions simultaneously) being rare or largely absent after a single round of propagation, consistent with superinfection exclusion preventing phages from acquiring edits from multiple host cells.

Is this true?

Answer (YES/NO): YES